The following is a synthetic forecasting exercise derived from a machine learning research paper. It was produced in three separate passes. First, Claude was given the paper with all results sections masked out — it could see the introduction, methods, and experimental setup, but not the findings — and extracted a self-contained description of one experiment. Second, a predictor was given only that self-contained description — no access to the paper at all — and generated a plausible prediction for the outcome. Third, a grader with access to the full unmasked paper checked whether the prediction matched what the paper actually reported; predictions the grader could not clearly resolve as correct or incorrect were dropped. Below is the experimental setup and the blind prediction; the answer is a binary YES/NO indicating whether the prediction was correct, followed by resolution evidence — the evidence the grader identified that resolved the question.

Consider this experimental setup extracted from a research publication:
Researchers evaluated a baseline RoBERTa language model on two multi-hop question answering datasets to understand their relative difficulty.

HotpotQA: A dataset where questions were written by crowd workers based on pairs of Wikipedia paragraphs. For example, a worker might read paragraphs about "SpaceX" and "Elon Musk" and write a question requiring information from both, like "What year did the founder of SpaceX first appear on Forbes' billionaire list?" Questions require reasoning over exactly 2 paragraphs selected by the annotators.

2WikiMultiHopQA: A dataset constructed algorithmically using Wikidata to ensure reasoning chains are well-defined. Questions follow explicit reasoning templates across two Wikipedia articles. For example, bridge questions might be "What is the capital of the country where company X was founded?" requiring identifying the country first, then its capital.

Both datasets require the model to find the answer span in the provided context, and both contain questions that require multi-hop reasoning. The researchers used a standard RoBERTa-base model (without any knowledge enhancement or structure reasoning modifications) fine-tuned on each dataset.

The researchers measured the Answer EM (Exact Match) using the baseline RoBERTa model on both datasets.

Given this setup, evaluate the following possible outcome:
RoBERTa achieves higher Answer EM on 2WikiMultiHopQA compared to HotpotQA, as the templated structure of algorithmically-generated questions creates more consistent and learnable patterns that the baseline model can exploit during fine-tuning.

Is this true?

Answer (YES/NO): NO